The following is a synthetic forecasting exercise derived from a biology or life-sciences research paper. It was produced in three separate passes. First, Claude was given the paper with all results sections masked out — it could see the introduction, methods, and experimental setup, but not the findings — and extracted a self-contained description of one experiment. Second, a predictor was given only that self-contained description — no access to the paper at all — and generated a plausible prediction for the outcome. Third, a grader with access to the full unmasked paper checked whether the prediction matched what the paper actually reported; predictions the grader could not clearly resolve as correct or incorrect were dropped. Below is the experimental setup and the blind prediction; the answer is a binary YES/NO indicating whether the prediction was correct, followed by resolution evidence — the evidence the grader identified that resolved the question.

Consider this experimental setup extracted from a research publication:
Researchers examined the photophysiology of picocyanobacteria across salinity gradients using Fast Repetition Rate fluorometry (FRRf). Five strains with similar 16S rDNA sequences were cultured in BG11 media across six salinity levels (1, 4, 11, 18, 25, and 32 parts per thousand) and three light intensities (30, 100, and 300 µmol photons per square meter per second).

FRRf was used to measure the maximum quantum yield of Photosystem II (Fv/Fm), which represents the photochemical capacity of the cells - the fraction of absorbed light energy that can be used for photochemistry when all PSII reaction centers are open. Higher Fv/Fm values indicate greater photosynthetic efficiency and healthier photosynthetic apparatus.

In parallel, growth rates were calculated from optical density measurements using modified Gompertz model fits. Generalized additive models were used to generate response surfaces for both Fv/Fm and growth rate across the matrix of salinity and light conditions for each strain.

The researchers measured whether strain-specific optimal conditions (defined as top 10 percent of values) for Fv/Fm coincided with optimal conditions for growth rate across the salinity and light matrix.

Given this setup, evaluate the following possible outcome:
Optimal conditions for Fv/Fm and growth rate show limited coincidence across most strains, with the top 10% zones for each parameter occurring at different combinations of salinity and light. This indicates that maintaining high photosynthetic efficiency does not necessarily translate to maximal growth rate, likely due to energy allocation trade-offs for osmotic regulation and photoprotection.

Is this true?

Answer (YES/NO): YES